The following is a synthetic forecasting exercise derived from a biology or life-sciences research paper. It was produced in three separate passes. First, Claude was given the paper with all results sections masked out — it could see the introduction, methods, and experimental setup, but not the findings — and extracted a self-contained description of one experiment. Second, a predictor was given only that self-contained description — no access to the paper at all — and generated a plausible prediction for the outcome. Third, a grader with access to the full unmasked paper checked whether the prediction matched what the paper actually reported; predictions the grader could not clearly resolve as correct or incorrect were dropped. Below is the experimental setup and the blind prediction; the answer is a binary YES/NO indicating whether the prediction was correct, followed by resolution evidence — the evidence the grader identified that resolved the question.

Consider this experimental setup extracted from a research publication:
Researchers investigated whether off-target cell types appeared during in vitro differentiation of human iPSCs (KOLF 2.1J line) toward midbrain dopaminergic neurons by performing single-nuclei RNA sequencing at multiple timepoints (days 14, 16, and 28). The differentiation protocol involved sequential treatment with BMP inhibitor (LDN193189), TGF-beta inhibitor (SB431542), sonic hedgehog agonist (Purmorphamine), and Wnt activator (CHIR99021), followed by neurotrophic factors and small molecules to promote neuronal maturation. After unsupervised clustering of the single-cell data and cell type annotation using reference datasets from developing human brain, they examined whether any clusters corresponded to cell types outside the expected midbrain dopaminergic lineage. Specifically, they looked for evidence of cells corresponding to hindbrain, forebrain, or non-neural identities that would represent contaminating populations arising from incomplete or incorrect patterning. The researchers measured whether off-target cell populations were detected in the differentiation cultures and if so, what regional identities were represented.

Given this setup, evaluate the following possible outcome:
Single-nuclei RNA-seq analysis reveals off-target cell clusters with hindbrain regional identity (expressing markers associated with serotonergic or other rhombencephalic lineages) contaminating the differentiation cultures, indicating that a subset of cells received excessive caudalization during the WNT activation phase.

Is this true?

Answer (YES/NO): NO